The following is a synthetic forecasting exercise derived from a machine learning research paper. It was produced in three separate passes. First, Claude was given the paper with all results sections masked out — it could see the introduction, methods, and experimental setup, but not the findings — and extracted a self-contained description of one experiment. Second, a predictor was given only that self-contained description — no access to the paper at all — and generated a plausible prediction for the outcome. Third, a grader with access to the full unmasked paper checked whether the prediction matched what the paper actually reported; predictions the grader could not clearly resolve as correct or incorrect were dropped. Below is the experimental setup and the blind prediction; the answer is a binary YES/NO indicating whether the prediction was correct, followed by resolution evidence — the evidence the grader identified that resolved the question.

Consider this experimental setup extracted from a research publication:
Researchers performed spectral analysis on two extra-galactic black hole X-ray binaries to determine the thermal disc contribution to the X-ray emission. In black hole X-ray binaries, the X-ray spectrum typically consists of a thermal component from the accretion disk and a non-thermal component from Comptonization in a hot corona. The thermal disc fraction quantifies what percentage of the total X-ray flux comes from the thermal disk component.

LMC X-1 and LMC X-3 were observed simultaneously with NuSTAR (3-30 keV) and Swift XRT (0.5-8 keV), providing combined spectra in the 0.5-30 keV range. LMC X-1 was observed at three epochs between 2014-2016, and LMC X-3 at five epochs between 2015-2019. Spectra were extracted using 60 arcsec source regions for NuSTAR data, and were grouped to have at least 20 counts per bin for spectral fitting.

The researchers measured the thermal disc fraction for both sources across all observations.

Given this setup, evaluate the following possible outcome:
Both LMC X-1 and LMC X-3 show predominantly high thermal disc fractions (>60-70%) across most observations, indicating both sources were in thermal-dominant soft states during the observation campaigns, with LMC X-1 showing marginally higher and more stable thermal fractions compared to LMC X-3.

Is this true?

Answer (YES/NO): YES